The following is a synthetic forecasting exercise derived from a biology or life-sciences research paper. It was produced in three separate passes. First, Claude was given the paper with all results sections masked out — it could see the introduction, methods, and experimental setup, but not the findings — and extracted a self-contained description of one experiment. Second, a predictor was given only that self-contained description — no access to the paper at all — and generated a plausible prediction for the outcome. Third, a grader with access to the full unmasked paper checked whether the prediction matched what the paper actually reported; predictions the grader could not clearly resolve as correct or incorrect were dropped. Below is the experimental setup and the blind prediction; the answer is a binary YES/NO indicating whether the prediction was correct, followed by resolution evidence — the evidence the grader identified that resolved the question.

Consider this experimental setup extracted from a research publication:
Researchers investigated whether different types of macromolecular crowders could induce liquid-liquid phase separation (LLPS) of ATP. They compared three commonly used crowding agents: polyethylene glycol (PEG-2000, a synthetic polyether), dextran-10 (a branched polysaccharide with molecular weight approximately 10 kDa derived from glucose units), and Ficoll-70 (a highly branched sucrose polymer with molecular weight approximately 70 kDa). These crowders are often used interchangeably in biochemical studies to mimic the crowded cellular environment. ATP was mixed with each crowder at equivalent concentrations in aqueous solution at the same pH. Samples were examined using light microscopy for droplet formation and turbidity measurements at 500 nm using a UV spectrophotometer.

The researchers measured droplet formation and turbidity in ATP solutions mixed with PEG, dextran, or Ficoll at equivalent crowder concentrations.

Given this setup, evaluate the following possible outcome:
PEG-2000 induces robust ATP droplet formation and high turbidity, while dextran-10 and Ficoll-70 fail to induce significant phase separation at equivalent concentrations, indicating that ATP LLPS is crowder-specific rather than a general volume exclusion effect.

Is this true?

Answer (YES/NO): YES